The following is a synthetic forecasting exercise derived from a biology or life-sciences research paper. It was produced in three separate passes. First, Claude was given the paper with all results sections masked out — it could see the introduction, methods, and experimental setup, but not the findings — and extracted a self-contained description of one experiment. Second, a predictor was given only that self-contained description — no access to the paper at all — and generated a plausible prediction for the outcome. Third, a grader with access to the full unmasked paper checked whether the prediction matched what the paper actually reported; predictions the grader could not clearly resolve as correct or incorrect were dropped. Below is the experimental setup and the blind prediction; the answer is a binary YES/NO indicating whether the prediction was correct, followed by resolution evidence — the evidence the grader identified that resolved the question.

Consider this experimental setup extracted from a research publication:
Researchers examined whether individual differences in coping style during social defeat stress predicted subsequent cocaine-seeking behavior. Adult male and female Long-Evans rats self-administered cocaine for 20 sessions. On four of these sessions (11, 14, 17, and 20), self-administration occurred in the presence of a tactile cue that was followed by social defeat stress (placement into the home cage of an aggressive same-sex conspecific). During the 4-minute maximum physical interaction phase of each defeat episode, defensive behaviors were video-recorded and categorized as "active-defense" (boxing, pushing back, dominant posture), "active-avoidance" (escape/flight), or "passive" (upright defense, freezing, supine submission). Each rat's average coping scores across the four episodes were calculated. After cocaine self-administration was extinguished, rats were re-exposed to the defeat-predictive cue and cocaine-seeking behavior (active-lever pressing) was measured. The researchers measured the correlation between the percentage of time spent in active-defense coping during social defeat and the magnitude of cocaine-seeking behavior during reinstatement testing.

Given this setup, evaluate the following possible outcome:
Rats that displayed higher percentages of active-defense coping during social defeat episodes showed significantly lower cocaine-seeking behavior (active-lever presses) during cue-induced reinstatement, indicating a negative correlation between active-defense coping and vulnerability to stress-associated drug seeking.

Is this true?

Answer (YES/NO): NO